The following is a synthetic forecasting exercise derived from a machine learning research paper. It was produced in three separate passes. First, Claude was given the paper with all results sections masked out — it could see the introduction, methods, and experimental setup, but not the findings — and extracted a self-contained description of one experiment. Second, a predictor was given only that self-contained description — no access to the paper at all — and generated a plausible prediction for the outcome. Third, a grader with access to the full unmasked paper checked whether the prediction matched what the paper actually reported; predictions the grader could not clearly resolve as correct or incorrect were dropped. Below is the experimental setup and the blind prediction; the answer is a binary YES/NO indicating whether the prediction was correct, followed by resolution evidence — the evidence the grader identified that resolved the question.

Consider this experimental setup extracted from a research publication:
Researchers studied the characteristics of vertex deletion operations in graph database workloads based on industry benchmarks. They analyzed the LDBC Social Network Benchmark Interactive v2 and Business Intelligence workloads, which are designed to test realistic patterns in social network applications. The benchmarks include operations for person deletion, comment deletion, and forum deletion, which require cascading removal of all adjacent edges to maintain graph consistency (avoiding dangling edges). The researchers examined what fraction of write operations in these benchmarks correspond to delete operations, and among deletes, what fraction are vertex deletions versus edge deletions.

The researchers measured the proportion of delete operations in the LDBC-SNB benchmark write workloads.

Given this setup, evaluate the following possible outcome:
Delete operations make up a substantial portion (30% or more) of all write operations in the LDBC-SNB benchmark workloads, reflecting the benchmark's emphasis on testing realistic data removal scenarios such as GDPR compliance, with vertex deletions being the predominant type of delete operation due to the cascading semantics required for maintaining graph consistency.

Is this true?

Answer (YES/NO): NO